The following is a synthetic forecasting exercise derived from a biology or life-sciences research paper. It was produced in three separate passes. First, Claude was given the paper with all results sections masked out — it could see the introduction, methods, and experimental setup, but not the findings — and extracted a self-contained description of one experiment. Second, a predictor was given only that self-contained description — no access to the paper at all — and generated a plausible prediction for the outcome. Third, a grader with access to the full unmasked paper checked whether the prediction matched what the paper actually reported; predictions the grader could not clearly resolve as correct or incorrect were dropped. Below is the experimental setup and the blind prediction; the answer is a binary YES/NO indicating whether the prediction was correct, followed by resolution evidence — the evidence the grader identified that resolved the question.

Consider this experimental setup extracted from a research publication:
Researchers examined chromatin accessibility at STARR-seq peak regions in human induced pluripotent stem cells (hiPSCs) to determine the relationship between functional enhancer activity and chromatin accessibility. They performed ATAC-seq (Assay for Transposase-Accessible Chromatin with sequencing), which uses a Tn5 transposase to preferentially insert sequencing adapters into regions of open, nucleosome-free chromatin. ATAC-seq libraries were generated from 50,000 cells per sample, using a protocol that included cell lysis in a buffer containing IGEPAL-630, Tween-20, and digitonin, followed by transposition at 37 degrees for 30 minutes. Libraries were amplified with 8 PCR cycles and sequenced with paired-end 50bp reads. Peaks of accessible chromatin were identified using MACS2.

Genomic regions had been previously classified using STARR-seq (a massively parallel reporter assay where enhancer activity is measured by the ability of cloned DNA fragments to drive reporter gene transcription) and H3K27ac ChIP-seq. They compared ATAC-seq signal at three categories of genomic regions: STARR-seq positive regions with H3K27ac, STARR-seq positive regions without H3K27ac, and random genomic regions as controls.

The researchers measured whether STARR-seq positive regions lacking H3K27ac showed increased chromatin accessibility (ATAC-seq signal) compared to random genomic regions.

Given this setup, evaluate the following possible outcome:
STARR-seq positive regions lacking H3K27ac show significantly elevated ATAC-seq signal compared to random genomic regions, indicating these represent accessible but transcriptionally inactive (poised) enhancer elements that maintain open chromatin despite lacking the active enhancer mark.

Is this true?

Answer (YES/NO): NO